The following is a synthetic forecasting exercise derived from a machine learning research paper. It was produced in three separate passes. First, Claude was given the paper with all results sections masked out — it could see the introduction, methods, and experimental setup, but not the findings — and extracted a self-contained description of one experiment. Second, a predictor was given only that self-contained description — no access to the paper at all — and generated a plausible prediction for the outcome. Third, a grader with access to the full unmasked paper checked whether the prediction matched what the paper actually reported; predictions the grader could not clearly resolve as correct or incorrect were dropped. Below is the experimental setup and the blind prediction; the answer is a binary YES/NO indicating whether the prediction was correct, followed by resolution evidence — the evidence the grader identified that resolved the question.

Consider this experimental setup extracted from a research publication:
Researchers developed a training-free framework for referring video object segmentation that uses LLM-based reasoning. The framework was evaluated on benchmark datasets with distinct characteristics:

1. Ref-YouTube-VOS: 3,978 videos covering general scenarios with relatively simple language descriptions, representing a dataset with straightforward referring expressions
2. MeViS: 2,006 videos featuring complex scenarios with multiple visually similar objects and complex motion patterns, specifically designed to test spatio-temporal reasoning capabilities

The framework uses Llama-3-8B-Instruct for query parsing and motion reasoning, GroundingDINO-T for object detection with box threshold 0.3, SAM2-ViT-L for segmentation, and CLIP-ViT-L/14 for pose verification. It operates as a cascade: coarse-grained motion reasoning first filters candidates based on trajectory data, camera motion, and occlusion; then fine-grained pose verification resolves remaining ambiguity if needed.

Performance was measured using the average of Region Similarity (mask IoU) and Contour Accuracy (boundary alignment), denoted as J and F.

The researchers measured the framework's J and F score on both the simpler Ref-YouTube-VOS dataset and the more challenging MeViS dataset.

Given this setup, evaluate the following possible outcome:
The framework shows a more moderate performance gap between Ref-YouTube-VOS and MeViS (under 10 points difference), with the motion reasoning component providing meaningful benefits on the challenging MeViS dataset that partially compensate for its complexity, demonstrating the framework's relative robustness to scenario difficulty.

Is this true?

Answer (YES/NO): NO